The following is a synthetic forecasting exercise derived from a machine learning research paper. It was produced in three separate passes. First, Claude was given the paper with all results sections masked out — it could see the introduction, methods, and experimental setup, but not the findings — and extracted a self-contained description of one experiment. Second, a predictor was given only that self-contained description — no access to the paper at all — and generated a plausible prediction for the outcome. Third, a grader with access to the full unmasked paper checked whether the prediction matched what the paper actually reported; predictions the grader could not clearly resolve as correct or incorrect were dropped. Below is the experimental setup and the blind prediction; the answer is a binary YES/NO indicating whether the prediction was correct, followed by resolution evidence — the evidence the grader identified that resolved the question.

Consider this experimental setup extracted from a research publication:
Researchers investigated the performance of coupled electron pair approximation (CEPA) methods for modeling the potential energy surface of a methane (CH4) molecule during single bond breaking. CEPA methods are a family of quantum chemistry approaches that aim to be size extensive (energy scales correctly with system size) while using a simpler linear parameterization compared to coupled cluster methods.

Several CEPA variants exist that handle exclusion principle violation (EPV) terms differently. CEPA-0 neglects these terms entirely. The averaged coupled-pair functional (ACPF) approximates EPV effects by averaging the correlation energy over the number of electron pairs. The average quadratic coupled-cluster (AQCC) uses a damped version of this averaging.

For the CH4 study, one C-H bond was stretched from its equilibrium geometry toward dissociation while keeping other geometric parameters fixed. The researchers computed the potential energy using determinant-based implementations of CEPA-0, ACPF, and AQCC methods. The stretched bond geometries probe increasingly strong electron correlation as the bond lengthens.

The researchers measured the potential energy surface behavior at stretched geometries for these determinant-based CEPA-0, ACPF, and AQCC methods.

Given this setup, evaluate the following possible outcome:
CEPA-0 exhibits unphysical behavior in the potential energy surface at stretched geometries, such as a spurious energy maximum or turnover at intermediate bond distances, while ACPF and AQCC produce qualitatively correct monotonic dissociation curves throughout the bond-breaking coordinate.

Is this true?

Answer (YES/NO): NO